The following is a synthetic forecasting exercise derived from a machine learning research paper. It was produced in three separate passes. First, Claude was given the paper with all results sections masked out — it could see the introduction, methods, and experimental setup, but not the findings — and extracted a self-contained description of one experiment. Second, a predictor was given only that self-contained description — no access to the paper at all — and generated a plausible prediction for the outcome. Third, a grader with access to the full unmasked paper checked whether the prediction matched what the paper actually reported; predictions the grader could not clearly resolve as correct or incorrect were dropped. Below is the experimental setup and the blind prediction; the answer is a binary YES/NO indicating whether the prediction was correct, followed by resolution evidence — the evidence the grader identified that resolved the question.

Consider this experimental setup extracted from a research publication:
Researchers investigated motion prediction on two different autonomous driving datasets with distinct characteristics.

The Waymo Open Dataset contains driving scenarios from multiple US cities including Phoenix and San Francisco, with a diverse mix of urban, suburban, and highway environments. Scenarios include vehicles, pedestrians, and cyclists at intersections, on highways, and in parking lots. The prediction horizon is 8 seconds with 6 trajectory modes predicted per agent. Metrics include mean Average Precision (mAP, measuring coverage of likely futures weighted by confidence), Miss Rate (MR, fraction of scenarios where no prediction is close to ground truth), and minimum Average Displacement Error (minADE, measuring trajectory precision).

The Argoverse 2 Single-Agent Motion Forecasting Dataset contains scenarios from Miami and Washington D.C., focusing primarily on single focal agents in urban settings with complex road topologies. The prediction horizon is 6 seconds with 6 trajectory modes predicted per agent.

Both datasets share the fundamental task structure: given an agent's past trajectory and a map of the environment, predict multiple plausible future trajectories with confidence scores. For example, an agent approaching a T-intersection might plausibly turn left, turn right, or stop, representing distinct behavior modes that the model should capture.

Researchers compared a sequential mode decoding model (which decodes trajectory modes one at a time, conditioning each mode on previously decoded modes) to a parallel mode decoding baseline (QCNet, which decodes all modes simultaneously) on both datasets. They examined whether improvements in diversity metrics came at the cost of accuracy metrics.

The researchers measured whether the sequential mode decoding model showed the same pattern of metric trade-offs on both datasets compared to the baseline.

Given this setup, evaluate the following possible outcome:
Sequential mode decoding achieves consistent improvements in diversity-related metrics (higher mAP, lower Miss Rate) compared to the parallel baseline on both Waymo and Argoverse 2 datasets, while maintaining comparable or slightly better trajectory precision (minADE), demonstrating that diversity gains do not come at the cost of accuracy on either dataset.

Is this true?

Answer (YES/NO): NO